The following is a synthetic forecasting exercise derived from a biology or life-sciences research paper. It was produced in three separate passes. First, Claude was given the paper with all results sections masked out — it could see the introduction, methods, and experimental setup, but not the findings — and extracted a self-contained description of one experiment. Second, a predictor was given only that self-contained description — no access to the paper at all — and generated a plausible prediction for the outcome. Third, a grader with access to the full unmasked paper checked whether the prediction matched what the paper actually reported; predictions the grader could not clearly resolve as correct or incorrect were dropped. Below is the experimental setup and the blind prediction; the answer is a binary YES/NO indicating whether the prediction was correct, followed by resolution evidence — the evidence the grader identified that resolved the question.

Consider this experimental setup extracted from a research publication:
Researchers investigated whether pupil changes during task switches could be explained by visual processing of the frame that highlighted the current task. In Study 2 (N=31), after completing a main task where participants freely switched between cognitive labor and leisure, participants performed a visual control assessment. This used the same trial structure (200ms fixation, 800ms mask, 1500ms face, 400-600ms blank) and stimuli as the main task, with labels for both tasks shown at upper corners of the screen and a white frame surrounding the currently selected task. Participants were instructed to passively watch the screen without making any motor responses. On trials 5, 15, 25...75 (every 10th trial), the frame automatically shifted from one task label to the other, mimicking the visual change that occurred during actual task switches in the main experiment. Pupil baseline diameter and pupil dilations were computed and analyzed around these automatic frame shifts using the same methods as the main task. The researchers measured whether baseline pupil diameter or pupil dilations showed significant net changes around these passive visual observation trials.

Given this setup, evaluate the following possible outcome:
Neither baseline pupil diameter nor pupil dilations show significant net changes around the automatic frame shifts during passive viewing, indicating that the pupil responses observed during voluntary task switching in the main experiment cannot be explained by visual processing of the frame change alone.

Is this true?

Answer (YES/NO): YES